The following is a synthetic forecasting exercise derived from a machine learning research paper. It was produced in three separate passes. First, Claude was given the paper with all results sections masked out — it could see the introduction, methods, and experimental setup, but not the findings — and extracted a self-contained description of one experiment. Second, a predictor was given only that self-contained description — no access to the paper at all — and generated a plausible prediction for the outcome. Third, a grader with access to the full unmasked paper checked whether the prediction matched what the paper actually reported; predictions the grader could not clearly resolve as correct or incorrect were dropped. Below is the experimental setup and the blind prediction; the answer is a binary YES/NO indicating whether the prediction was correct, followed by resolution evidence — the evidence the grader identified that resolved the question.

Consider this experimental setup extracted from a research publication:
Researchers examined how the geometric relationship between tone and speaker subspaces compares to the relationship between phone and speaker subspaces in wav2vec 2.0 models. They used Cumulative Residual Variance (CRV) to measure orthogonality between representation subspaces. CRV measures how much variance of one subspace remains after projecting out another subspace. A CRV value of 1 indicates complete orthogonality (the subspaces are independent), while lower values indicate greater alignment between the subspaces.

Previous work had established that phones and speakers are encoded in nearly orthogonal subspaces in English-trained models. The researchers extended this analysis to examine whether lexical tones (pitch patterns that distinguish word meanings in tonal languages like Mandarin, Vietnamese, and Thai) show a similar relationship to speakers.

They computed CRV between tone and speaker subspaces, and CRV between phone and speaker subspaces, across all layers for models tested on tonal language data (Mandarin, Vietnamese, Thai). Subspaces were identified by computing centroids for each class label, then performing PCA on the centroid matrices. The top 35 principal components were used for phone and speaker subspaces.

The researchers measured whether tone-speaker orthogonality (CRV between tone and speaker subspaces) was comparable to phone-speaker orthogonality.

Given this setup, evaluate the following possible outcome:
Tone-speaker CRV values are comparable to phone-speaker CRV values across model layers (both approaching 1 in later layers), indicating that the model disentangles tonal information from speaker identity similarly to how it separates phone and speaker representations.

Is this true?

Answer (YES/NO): NO